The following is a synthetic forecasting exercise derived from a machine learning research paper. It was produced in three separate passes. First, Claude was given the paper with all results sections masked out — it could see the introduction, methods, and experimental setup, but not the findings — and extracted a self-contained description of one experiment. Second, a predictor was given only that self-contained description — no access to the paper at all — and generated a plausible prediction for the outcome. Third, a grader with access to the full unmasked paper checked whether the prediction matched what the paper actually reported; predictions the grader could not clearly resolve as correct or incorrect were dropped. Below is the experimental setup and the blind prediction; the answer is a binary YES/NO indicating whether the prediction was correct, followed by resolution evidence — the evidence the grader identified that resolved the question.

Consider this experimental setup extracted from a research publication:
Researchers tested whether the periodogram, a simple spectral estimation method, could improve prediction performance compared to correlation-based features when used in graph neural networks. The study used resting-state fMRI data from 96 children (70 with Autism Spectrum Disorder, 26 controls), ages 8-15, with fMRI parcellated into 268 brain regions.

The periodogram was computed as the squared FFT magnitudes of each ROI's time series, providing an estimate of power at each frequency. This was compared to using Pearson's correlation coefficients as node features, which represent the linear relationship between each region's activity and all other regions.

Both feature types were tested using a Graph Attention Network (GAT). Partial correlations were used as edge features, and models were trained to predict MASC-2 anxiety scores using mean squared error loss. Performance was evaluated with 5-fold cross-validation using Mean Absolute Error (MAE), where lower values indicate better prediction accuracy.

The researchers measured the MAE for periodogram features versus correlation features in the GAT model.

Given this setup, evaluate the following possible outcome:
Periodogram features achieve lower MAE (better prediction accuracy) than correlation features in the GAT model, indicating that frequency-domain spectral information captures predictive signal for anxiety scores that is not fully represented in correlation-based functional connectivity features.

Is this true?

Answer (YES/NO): NO